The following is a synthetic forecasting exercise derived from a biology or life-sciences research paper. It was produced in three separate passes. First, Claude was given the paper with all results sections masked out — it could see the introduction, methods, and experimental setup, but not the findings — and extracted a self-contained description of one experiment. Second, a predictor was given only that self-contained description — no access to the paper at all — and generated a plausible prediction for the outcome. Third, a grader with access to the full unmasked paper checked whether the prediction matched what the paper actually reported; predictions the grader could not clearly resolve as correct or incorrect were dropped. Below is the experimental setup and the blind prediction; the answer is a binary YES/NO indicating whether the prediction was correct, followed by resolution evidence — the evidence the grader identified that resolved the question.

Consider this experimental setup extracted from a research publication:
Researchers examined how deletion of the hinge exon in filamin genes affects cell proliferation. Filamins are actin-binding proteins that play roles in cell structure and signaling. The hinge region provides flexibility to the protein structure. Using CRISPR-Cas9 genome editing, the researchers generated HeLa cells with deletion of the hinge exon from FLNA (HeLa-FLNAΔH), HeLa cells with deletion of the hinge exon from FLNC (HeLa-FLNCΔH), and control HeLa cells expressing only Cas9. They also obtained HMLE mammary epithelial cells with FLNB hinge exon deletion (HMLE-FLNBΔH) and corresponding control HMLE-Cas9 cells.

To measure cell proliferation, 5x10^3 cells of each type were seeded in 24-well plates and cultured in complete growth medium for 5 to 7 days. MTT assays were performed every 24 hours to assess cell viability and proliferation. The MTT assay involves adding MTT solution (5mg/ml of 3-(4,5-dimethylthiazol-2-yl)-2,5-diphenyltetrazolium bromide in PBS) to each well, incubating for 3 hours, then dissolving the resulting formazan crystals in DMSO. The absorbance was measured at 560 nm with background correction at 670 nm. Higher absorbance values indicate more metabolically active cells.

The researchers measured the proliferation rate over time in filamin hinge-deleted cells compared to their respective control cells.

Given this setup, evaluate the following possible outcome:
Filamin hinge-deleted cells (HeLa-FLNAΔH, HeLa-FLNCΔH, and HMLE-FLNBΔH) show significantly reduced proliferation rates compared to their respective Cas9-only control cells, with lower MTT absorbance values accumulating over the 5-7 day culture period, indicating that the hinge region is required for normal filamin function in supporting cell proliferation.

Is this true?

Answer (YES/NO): NO